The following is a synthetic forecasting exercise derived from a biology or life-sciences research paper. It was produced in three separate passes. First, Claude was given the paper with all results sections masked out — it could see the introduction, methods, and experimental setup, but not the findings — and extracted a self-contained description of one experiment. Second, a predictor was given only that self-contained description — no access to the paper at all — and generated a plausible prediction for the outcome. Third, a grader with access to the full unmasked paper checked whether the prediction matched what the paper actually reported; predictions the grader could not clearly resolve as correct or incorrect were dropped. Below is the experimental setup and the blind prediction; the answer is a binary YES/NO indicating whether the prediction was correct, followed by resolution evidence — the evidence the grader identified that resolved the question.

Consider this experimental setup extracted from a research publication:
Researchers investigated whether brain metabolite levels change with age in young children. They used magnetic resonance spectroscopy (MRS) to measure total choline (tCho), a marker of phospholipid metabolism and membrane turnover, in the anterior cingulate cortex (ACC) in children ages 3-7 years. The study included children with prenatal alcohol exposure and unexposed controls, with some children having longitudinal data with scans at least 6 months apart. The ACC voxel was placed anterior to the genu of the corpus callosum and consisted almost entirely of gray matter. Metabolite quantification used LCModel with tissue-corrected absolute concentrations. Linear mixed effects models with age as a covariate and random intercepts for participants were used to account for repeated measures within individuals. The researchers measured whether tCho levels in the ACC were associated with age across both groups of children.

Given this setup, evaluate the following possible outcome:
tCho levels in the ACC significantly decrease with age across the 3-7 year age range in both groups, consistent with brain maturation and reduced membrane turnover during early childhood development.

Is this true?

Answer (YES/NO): YES